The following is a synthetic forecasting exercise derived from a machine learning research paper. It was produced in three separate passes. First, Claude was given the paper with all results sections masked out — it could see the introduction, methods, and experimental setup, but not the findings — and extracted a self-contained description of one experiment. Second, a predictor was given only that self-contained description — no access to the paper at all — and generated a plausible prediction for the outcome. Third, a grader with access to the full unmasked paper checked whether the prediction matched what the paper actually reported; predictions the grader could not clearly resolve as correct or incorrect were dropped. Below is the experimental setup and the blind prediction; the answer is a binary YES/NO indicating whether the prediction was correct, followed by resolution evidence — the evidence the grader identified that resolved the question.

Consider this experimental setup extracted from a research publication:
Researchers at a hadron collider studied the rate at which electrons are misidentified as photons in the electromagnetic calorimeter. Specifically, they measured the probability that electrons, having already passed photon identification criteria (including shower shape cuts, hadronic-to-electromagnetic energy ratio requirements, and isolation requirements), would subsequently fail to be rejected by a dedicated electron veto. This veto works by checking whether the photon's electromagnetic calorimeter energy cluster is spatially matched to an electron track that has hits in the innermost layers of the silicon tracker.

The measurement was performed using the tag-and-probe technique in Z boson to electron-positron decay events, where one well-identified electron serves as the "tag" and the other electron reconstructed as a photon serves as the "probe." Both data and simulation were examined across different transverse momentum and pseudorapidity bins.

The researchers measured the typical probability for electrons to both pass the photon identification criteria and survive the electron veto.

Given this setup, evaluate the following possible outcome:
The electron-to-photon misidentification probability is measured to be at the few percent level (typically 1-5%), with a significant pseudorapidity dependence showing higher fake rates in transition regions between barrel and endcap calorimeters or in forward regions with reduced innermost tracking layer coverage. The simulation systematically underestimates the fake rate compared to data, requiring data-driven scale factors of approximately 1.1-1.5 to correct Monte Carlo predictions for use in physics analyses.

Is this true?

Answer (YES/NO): NO